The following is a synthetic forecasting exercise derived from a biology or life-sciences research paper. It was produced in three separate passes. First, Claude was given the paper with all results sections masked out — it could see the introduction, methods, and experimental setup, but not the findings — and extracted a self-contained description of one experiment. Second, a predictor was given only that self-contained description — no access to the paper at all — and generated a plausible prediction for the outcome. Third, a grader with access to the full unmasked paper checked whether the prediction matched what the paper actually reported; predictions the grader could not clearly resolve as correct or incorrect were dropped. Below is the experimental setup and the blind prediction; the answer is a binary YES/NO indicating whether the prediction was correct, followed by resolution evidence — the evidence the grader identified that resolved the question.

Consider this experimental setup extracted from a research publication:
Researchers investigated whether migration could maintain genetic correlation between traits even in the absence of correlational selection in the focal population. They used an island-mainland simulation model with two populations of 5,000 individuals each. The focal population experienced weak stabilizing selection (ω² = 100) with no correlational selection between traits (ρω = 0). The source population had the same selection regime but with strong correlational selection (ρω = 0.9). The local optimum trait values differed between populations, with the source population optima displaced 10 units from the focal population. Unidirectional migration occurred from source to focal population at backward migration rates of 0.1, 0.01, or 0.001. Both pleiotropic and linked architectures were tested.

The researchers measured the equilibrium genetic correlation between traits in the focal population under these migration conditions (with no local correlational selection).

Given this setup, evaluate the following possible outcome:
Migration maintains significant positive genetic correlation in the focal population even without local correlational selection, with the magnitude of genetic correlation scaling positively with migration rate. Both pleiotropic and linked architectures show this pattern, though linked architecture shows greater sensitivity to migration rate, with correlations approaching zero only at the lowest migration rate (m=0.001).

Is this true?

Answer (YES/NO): NO